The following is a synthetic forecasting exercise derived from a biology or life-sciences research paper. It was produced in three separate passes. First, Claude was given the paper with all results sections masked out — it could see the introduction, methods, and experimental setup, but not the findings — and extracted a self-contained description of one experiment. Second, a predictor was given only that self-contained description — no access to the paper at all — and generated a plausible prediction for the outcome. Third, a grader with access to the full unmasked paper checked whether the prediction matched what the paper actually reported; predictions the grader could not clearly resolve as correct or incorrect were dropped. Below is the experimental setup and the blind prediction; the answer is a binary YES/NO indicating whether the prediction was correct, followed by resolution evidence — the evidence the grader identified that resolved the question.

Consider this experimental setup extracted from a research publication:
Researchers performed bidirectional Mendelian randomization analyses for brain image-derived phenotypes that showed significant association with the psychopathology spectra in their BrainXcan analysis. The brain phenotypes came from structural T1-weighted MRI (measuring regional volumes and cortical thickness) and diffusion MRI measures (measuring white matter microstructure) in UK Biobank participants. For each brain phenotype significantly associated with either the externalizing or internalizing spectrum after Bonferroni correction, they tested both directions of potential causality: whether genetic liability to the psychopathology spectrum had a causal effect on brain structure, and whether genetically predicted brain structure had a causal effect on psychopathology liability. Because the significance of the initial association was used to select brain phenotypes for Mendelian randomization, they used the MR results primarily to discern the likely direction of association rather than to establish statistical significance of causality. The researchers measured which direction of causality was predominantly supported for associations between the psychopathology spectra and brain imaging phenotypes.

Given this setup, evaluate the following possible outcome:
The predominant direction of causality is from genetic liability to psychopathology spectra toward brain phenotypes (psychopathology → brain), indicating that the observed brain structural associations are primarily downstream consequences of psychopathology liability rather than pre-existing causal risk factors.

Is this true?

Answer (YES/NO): NO